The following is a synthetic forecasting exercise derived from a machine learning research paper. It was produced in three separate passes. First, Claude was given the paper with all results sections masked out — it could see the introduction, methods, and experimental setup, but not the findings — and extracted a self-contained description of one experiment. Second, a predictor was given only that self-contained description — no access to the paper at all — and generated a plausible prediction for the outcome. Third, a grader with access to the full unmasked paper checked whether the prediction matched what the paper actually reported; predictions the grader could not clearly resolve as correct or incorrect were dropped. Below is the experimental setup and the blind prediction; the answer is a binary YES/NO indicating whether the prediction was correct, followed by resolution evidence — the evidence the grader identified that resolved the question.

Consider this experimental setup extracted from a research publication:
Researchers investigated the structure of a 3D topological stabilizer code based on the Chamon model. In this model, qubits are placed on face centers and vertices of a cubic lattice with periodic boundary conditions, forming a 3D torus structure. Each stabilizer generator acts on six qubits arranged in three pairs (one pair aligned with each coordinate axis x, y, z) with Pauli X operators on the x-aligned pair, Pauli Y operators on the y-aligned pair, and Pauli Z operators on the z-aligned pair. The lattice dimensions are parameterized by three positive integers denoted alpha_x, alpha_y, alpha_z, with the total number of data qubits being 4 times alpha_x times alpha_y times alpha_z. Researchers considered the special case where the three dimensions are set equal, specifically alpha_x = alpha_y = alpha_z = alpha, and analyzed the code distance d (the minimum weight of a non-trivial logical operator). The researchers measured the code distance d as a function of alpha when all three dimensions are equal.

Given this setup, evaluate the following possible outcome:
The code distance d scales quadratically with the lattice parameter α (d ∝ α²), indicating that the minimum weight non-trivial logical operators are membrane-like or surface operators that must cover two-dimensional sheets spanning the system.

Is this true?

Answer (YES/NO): NO